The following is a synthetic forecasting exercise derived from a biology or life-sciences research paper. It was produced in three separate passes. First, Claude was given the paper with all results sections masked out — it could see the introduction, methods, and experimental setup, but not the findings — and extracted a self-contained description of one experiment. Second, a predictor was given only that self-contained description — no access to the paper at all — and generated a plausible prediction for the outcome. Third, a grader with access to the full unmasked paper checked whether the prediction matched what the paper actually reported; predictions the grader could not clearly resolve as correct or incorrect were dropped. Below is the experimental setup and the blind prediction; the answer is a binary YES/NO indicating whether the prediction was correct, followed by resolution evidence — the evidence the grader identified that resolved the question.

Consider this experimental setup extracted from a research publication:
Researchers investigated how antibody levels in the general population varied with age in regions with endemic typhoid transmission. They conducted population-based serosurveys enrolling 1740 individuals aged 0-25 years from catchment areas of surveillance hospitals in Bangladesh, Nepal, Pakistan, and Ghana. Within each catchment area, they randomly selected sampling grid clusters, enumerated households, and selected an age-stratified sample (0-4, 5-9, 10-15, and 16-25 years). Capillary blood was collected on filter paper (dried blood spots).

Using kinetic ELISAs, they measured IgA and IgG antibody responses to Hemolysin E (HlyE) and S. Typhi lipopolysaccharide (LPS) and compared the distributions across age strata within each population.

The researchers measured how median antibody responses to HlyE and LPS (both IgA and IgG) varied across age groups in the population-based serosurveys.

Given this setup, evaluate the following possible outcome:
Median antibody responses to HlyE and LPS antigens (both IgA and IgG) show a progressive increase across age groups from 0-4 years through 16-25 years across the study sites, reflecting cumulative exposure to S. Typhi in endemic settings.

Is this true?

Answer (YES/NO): YES